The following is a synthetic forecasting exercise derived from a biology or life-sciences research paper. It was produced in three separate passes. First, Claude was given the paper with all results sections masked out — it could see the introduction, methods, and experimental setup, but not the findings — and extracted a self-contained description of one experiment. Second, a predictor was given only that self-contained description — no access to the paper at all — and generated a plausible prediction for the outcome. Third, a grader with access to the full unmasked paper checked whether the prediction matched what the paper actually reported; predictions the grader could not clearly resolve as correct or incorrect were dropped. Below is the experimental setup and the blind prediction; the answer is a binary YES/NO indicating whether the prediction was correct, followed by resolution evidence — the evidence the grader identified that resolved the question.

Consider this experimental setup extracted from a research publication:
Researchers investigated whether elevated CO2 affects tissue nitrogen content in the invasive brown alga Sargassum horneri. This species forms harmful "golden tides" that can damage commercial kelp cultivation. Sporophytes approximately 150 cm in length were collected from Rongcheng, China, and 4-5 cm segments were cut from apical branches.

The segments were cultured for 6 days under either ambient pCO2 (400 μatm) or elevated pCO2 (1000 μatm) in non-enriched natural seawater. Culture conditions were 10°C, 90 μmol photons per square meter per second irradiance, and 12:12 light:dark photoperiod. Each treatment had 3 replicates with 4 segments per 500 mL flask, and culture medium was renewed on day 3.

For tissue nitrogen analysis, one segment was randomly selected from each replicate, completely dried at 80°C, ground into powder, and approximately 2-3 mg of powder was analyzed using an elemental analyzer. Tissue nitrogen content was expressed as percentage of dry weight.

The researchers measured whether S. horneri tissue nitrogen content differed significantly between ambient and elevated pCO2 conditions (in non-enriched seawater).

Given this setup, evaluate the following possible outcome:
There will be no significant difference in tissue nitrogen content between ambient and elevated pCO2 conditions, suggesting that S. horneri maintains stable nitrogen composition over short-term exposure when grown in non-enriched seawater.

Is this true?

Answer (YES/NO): NO